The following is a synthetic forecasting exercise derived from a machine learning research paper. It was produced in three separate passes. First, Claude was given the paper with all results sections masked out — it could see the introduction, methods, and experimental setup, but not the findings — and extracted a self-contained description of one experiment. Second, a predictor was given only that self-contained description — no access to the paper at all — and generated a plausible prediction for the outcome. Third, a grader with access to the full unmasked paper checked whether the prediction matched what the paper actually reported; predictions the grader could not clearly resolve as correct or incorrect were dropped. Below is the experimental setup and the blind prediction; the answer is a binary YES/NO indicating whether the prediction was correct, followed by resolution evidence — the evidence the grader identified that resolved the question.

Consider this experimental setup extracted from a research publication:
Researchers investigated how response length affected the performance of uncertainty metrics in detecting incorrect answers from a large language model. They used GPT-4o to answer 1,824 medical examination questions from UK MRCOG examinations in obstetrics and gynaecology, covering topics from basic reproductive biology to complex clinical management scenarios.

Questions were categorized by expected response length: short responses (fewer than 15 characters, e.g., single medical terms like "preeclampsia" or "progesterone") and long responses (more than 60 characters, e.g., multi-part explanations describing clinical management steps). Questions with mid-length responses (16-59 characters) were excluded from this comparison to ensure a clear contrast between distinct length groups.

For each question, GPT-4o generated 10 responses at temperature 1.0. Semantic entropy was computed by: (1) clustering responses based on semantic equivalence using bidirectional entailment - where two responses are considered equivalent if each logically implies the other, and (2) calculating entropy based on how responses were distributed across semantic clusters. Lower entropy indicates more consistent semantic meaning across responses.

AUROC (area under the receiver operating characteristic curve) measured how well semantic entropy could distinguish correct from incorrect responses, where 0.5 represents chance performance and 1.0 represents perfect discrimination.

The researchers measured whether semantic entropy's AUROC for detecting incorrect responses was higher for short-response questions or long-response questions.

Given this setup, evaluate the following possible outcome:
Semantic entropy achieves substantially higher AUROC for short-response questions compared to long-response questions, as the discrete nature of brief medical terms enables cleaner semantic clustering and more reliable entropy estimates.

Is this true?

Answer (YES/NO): YES